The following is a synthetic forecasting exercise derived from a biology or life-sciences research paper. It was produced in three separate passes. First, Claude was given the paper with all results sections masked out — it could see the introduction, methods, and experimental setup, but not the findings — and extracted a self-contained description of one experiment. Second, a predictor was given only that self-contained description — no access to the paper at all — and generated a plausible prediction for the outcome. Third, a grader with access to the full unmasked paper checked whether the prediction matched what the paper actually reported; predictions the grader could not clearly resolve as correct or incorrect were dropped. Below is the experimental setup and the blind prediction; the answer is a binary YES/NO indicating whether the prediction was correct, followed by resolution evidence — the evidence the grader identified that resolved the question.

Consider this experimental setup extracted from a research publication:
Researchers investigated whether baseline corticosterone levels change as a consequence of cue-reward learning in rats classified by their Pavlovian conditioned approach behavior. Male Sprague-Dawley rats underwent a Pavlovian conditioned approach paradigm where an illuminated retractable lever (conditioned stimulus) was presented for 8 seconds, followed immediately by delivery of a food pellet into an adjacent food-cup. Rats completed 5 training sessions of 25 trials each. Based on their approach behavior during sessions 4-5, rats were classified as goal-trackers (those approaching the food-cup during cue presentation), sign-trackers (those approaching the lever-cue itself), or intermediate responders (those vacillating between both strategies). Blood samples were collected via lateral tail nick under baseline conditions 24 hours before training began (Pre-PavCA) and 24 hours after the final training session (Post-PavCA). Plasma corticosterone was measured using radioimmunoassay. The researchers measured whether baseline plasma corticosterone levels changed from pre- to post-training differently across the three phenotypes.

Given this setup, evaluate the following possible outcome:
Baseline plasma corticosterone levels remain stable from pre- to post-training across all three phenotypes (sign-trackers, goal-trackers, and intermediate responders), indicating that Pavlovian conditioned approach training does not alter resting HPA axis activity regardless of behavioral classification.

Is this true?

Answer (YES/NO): NO